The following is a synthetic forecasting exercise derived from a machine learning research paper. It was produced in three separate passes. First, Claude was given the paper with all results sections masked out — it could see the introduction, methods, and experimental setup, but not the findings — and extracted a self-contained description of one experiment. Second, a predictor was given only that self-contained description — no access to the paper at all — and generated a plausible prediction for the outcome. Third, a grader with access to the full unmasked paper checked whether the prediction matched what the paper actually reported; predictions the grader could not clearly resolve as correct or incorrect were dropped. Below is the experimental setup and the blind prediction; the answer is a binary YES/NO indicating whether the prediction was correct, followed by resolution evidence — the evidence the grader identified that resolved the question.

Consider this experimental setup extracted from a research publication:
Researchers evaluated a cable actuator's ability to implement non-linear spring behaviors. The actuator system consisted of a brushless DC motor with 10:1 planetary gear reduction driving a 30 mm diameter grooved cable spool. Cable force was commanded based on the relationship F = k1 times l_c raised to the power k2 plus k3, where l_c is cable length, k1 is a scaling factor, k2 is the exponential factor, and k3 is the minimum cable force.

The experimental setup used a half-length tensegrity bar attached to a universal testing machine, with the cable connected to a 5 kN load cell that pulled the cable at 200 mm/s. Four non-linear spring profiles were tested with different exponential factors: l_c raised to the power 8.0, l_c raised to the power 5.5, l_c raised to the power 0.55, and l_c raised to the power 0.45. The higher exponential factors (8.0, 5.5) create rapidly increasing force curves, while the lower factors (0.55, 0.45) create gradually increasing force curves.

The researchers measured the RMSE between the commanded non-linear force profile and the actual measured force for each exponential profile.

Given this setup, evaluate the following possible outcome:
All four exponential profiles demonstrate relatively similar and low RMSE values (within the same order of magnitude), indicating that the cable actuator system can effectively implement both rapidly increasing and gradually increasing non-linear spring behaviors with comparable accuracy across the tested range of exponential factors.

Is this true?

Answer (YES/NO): YES